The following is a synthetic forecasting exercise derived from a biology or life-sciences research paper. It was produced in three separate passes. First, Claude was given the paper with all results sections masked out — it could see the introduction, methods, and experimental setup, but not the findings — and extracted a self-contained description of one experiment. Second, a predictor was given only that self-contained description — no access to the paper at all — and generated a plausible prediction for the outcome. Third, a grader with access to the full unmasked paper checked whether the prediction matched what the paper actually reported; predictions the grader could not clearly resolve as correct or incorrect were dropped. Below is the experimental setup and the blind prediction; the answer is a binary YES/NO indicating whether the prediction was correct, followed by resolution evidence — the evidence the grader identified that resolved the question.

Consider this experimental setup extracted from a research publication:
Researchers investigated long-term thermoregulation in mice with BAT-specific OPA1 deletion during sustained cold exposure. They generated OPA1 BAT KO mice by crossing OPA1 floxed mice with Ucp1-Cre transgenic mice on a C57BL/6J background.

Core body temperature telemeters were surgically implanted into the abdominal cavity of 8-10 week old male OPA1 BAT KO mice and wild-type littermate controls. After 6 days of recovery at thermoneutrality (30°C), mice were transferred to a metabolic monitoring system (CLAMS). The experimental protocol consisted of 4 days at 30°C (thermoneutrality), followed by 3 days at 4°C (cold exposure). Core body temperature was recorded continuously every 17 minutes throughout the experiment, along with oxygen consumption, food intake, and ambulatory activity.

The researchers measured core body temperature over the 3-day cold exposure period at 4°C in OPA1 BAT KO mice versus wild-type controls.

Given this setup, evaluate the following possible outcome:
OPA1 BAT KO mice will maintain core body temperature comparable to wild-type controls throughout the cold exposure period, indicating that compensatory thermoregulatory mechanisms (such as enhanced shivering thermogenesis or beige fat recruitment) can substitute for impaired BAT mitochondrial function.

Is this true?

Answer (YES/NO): NO